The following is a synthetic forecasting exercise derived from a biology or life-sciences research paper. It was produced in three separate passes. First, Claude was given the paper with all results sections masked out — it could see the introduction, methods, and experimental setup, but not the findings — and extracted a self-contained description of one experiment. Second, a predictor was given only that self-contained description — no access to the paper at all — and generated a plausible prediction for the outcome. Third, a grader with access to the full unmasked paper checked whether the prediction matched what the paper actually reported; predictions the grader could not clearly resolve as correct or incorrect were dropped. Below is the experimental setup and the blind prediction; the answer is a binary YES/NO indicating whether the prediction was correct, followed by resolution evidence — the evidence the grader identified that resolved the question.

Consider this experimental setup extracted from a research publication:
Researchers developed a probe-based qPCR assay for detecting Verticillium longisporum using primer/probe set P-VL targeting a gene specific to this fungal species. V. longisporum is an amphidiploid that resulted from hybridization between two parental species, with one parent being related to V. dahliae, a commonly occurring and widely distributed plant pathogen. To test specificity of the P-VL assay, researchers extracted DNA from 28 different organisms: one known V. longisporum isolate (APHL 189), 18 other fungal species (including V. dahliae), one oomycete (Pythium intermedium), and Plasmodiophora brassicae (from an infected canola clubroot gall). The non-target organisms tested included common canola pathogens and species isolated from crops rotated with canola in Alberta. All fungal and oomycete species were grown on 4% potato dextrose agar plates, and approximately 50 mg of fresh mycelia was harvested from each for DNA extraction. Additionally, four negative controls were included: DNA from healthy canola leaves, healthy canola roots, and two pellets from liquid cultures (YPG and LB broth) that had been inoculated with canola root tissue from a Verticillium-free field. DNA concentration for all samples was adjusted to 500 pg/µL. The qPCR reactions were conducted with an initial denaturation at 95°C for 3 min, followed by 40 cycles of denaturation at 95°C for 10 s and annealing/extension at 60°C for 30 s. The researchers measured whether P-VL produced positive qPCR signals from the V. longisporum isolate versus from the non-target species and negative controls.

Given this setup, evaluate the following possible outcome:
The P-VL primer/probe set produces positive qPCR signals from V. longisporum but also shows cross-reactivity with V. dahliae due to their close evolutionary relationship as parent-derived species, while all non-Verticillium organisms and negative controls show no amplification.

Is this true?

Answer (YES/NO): NO